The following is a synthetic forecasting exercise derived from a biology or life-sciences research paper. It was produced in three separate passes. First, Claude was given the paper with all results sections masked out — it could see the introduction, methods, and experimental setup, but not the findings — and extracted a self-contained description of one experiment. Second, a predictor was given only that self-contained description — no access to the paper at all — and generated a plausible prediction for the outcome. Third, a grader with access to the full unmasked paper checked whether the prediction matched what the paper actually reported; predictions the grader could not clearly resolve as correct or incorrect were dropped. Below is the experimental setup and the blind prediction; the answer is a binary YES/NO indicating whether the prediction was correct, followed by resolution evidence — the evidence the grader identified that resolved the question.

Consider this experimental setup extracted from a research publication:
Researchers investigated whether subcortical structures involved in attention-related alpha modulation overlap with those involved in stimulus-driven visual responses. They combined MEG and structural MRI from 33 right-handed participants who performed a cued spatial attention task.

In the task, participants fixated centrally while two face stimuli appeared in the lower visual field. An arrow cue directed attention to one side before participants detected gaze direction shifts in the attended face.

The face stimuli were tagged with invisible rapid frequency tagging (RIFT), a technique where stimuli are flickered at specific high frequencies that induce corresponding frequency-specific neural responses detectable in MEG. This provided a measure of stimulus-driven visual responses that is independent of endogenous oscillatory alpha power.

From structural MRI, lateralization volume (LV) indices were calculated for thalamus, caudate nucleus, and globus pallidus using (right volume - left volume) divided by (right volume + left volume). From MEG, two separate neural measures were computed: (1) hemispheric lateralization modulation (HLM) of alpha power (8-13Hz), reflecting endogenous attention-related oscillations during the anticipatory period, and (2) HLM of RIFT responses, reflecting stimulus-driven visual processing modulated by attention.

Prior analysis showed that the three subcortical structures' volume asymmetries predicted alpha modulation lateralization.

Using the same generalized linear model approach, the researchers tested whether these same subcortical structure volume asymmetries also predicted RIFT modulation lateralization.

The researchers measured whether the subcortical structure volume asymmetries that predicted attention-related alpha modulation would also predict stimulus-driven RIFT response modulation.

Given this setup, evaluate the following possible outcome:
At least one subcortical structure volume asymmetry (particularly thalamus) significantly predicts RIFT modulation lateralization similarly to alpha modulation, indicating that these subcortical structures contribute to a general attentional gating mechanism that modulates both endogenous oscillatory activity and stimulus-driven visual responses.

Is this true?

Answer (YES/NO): NO